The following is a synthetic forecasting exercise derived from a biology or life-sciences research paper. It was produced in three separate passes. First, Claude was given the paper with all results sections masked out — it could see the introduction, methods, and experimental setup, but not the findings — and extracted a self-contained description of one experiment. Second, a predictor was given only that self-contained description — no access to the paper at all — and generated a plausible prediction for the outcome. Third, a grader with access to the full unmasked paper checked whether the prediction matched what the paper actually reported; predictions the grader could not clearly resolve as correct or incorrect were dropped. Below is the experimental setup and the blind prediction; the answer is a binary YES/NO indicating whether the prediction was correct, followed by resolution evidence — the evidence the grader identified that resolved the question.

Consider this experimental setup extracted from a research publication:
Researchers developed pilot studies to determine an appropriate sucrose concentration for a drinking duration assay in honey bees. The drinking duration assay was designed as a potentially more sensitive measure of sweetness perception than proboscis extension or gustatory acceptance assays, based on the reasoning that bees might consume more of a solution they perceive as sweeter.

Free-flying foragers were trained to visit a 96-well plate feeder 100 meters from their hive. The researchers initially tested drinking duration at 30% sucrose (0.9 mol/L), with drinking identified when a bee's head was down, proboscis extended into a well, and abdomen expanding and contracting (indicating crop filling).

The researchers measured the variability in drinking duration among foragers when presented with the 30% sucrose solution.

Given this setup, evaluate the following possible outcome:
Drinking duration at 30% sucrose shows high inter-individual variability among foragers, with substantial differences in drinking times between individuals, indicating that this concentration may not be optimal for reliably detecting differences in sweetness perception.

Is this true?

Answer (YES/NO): NO